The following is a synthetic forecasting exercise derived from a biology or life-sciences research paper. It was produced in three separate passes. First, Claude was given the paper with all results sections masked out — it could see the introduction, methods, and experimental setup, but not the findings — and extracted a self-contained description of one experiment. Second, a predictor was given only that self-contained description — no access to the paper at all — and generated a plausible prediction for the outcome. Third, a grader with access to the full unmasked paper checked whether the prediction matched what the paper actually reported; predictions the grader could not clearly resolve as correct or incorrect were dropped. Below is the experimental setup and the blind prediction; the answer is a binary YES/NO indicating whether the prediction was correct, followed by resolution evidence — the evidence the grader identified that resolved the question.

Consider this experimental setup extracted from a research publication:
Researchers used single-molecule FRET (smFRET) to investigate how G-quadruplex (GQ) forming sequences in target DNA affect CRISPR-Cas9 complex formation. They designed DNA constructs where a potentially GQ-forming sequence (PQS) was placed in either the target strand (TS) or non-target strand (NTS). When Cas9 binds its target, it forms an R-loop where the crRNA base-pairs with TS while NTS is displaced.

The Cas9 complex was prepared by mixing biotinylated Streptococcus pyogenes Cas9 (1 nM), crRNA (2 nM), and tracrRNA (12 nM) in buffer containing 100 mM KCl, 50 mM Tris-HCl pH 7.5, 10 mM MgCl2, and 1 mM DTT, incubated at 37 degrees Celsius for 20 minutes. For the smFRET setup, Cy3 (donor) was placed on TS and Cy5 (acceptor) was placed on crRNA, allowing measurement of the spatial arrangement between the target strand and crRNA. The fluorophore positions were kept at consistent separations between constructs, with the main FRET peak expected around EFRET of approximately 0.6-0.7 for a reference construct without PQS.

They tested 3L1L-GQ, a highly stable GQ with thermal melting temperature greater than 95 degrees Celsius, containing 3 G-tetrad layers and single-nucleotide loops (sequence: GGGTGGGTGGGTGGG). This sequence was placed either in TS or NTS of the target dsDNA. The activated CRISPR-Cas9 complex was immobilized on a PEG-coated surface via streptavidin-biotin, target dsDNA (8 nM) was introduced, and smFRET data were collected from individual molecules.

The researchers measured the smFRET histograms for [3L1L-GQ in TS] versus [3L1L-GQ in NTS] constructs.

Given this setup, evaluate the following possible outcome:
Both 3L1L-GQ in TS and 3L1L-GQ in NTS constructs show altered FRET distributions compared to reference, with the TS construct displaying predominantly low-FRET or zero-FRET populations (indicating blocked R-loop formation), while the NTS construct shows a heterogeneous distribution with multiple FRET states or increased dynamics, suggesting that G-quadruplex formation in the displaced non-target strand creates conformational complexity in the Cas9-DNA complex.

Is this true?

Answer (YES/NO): NO